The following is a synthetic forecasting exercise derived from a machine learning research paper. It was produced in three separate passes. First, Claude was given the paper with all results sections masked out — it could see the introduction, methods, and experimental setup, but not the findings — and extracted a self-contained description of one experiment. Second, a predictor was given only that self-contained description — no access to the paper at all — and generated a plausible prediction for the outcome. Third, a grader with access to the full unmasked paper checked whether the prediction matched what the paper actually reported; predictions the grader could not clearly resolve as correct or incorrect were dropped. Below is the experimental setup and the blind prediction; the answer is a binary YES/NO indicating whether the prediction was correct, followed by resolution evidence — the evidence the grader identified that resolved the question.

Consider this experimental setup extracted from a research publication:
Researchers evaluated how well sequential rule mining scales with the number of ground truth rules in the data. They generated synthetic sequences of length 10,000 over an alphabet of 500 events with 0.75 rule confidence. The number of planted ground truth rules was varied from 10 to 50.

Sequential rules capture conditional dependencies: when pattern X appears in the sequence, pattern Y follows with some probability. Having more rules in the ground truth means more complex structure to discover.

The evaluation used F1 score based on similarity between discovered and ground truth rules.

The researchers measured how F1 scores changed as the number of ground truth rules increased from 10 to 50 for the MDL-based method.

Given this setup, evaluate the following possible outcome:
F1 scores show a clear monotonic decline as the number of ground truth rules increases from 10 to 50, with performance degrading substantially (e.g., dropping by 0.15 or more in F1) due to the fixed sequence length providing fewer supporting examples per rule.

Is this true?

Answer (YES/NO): NO